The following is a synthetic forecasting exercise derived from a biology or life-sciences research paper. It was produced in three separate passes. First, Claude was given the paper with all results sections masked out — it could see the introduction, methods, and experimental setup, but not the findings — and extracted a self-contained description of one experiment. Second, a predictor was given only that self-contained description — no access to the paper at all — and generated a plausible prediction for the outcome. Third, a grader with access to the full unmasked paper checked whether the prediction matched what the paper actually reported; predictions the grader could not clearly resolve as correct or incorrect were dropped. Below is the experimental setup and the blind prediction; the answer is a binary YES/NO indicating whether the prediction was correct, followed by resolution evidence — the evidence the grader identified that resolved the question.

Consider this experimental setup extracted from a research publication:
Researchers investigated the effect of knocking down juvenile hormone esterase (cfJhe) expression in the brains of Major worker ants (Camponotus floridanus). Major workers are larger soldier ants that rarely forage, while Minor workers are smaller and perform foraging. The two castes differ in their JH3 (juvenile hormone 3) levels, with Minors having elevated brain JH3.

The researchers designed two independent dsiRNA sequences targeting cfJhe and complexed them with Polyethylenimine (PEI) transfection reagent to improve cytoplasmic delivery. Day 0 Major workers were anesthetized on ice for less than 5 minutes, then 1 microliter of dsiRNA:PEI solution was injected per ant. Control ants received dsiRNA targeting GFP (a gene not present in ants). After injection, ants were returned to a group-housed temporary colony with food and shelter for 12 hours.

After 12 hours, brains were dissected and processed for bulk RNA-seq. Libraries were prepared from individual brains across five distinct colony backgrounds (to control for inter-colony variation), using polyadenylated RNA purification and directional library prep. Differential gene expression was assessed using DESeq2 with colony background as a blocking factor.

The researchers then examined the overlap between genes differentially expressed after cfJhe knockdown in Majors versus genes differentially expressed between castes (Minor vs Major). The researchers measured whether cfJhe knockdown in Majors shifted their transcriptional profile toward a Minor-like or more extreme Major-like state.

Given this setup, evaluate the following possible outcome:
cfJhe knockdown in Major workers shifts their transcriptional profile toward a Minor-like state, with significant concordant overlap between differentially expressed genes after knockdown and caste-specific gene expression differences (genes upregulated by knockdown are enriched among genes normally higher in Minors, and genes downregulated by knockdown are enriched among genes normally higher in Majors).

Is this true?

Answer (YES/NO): YES